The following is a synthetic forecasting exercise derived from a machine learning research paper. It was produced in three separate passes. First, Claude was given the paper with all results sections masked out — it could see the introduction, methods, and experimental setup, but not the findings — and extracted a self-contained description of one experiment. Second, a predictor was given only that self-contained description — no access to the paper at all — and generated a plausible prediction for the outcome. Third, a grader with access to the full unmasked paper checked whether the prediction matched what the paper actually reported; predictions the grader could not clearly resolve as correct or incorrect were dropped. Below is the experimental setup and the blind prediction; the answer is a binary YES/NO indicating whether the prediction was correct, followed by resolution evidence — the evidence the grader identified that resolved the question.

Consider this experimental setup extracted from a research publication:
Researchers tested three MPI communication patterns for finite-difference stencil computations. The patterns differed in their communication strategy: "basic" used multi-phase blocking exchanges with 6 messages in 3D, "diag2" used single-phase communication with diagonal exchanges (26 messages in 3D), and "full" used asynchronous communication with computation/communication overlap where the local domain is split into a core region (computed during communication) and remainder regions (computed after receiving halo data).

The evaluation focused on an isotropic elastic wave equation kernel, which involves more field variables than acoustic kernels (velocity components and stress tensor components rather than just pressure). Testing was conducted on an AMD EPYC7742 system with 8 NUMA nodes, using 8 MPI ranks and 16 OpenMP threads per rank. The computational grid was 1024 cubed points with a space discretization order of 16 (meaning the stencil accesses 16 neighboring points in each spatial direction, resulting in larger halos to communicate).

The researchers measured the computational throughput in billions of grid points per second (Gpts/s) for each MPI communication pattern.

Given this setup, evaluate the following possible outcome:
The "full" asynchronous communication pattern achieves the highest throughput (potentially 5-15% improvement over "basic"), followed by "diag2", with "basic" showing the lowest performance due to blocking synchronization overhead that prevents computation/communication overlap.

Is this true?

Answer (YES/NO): NO